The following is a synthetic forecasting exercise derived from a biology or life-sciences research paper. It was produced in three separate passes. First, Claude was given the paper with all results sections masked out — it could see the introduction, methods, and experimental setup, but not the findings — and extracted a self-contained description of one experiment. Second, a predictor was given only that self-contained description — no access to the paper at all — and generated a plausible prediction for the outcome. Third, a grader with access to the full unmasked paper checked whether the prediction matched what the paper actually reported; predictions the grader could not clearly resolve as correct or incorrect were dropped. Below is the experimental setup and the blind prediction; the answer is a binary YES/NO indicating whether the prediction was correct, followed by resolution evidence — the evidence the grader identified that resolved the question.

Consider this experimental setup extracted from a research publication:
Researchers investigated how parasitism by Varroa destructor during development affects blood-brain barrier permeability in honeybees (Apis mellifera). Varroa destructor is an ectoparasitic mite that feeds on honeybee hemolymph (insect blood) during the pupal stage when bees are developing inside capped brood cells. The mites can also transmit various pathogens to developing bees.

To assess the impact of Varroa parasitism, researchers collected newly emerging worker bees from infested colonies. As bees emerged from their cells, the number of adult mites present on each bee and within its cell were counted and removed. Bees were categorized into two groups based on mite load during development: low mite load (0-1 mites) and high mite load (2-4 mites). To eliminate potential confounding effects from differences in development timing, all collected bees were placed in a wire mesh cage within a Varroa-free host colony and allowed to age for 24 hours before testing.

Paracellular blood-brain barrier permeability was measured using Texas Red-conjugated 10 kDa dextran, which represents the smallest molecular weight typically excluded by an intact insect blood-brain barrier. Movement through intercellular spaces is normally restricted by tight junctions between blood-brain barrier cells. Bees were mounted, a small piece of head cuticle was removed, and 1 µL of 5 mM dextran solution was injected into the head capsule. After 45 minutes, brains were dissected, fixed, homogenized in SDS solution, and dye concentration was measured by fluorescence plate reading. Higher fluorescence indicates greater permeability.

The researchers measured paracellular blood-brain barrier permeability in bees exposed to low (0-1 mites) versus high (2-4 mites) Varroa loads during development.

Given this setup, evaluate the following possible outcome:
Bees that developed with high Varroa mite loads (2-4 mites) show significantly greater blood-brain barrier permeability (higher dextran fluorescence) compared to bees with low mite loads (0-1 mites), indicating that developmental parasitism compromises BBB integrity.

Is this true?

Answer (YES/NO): NO